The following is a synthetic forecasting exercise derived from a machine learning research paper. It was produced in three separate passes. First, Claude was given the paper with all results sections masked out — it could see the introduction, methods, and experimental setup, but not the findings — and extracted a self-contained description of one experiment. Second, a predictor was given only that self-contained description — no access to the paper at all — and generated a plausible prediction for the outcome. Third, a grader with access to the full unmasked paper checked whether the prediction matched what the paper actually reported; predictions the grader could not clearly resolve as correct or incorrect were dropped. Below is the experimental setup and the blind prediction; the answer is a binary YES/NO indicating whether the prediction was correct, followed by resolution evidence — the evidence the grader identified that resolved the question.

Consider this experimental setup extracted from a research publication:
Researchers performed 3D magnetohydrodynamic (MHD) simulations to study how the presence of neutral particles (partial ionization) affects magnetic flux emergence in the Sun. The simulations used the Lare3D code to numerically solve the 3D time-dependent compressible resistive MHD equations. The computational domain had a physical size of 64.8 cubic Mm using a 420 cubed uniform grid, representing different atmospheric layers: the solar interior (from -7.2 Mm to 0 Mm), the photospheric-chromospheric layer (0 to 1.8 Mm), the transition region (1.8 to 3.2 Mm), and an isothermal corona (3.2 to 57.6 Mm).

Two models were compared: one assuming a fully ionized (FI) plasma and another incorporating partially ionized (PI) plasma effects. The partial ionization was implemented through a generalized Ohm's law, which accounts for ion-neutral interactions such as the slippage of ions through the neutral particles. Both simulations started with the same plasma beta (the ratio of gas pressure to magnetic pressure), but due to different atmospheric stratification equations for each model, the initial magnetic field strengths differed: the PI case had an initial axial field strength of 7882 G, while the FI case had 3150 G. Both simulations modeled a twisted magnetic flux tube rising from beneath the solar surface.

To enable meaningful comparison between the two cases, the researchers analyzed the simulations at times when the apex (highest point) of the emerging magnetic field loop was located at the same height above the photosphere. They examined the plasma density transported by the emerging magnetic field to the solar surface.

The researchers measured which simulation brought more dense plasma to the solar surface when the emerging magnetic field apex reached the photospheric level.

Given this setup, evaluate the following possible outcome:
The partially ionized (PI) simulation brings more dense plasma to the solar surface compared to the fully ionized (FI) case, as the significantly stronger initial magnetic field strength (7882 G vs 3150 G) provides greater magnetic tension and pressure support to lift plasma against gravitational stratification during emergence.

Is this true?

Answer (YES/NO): NO